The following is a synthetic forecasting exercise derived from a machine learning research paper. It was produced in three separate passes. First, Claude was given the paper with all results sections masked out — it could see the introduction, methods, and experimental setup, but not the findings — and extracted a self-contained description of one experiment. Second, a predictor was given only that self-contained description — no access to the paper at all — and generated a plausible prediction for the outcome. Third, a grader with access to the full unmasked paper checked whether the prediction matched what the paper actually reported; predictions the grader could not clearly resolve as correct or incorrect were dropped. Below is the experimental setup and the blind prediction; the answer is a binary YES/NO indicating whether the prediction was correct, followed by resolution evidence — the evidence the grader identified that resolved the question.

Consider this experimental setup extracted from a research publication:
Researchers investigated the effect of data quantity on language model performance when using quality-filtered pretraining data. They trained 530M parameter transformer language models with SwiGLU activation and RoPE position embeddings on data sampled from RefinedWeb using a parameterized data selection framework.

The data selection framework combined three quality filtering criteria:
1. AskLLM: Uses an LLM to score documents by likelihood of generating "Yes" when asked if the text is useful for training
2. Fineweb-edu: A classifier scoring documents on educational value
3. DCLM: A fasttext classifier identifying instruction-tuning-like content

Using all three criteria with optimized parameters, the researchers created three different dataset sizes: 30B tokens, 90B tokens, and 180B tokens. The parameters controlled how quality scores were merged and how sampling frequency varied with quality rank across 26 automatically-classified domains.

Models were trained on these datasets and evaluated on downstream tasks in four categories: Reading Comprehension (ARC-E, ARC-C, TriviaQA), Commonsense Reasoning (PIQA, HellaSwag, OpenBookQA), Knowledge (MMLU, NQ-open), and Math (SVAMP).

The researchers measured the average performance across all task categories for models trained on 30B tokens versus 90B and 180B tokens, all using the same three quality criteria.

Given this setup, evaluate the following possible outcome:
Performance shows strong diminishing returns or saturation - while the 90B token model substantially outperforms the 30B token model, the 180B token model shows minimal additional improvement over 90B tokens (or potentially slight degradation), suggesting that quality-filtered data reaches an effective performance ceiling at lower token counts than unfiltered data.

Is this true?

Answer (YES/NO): NO